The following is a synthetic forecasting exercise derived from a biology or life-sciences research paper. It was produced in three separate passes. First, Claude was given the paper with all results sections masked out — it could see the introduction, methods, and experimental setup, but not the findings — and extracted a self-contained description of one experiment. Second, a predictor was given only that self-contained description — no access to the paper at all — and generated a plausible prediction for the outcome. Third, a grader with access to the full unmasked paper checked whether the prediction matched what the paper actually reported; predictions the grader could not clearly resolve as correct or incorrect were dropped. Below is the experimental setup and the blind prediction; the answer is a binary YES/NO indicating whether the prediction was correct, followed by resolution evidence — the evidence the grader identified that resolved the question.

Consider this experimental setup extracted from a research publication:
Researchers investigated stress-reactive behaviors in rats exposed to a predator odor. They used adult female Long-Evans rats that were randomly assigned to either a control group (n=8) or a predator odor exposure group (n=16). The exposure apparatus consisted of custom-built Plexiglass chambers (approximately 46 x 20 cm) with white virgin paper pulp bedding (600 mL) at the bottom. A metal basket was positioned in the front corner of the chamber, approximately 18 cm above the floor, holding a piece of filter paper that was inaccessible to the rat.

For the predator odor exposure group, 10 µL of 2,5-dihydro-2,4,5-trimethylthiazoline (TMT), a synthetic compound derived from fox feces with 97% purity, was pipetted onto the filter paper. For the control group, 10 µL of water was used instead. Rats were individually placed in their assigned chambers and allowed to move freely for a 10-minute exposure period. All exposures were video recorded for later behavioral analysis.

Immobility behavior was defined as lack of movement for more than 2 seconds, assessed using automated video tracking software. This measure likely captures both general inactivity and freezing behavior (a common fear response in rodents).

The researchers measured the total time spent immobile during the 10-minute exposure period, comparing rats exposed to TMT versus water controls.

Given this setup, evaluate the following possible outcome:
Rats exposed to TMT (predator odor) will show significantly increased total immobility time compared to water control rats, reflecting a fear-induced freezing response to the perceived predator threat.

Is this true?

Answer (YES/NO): NO